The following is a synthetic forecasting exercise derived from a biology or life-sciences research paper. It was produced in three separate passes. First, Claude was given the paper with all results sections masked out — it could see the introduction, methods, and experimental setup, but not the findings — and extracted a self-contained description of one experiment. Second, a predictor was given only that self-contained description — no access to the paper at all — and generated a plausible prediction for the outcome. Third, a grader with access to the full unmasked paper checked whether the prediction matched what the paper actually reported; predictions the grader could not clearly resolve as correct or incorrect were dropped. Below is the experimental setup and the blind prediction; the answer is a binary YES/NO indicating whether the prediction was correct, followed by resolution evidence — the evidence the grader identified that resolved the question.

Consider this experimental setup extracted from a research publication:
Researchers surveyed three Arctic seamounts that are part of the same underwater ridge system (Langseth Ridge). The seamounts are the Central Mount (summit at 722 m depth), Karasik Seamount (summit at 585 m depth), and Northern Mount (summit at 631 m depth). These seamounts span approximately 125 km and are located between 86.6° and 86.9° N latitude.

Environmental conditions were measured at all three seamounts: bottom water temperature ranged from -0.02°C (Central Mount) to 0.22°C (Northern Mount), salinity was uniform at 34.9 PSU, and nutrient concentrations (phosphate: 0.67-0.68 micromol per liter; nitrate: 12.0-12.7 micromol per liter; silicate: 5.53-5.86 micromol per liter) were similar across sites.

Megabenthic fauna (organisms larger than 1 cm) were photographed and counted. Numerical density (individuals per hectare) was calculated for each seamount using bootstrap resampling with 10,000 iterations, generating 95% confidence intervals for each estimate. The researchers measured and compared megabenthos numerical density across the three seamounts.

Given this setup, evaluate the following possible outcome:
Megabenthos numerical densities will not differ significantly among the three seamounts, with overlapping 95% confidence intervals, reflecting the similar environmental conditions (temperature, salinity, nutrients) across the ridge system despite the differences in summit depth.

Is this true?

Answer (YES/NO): NO